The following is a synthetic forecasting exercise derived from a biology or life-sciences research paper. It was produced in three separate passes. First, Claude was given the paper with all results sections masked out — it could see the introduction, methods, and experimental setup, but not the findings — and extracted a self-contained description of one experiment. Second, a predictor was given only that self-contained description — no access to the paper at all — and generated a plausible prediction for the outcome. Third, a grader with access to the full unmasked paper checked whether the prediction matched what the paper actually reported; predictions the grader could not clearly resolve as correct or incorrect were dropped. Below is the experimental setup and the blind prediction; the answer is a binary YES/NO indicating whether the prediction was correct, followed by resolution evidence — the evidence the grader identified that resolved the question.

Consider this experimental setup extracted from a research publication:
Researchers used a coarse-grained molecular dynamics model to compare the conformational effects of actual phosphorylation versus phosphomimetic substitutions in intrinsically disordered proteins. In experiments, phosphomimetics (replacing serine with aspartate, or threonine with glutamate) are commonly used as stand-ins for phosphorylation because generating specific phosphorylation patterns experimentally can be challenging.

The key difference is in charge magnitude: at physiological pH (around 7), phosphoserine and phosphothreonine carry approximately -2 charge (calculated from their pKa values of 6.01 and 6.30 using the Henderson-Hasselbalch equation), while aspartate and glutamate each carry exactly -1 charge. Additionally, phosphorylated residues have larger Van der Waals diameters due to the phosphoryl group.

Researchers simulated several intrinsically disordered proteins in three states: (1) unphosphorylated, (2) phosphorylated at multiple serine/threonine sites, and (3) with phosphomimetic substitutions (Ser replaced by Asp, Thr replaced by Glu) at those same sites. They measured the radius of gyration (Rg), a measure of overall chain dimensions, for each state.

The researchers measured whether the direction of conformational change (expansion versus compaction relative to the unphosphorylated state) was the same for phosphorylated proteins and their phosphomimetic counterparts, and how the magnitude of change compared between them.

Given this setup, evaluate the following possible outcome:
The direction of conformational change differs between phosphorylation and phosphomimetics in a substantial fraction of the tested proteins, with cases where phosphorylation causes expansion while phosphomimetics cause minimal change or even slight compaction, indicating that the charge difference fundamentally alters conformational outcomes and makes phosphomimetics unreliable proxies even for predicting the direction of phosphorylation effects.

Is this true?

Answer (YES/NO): NO